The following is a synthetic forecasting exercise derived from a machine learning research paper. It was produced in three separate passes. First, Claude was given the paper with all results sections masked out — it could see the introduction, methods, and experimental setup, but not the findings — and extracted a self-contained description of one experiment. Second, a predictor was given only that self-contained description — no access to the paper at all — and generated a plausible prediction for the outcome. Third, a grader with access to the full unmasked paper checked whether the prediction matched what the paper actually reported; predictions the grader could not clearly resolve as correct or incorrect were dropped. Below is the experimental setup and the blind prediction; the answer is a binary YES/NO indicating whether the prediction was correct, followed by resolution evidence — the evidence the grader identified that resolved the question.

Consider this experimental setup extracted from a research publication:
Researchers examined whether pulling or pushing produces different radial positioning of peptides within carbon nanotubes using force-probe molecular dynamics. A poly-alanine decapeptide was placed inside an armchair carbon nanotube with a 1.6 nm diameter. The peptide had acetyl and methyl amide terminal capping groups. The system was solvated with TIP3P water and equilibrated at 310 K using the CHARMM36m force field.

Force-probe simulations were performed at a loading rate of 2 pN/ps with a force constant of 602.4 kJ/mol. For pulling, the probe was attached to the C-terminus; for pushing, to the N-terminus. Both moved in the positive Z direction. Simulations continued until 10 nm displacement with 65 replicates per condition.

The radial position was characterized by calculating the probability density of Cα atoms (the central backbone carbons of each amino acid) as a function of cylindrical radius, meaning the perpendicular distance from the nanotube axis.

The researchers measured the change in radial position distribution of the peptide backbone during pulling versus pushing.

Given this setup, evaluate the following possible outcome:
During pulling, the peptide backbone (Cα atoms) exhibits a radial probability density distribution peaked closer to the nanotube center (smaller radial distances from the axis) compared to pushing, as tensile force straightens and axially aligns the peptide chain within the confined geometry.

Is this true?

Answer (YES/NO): NO